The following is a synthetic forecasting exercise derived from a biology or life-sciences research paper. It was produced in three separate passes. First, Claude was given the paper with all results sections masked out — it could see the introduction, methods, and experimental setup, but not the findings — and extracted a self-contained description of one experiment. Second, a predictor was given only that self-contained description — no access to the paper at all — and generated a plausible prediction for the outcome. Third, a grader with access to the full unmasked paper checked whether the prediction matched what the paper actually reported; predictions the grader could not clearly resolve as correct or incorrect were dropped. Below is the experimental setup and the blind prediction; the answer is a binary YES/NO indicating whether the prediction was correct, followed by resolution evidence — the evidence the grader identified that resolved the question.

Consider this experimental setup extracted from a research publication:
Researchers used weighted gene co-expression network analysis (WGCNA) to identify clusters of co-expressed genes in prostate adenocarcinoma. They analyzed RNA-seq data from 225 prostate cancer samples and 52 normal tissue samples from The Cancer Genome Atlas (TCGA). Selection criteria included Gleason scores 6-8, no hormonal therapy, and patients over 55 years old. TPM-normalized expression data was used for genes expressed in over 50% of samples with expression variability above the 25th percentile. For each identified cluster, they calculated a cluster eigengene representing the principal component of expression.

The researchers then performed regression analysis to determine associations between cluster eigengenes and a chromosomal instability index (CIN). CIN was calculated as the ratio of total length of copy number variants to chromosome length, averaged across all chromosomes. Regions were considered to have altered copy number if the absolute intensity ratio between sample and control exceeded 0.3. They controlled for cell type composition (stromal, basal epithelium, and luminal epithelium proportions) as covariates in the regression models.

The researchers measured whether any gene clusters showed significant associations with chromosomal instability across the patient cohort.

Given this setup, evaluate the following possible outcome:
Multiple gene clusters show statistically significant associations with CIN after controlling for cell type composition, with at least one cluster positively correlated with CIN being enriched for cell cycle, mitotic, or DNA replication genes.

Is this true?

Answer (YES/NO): NO